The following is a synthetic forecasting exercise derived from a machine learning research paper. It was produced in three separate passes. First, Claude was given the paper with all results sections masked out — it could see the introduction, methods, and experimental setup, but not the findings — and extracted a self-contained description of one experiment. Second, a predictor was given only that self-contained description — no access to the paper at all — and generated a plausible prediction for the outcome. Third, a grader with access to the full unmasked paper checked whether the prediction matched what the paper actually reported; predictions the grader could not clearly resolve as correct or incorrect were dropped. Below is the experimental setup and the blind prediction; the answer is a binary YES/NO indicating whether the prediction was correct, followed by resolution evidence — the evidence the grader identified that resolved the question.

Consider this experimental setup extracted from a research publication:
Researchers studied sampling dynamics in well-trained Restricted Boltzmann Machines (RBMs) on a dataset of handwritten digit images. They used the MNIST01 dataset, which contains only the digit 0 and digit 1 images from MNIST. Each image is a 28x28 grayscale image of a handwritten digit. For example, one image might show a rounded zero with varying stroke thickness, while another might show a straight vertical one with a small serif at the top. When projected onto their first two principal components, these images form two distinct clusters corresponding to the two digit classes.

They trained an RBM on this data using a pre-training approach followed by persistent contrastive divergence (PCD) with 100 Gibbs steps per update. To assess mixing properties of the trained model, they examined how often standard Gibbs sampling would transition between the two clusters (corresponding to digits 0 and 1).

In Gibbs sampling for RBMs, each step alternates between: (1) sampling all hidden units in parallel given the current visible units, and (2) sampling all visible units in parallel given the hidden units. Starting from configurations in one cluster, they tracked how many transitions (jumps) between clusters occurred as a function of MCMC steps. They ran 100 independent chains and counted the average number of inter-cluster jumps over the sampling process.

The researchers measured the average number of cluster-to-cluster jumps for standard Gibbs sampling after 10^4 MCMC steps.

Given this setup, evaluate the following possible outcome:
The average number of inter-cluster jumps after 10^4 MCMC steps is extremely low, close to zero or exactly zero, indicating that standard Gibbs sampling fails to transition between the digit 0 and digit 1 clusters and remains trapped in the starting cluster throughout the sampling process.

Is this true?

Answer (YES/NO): YES